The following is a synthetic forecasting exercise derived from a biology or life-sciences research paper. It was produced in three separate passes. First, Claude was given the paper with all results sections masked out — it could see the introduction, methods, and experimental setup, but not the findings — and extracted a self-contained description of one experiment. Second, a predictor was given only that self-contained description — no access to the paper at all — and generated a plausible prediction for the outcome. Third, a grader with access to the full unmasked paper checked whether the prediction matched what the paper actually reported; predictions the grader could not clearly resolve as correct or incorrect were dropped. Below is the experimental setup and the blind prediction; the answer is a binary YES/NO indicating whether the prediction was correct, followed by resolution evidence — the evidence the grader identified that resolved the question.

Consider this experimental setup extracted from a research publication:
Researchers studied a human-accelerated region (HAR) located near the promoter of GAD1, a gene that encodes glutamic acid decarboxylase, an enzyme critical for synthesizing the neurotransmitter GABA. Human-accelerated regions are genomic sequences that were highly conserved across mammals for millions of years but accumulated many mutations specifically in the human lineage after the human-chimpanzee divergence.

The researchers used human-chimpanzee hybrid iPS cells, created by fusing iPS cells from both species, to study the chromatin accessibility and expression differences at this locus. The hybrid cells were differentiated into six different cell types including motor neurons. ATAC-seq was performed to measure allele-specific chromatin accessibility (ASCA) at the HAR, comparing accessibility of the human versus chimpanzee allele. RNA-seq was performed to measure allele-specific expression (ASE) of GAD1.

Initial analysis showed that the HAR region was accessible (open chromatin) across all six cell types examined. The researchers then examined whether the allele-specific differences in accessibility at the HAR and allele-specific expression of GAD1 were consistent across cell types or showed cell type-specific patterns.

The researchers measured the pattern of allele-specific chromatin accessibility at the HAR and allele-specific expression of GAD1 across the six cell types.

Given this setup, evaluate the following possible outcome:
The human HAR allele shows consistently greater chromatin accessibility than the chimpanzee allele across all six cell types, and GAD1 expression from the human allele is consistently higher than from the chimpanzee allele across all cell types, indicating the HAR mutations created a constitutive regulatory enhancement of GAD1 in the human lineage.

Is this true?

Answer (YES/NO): NO